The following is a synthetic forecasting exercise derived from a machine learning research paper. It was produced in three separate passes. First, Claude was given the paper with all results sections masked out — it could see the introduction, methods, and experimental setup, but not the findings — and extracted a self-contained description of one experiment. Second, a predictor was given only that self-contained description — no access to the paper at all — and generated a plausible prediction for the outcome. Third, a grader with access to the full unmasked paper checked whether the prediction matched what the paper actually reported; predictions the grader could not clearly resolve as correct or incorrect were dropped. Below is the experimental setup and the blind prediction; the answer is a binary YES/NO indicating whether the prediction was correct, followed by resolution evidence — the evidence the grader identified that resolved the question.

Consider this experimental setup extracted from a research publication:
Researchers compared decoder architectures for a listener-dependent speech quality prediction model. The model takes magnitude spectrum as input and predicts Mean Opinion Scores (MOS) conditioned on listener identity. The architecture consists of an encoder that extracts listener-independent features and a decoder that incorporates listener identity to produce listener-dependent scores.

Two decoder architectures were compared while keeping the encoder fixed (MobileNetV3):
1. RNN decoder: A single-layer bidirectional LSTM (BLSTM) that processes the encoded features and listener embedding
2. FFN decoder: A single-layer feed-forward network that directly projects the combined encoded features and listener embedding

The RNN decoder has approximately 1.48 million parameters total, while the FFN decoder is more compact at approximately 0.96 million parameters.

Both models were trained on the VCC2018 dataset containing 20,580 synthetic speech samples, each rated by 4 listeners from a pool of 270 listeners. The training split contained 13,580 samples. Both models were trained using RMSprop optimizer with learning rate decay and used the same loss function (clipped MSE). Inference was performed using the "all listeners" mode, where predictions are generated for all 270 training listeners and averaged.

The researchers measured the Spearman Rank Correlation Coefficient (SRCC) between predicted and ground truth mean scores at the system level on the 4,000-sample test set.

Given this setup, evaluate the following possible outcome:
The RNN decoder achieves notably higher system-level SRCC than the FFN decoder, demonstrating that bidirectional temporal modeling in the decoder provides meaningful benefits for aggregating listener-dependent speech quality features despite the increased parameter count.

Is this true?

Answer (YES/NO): NO